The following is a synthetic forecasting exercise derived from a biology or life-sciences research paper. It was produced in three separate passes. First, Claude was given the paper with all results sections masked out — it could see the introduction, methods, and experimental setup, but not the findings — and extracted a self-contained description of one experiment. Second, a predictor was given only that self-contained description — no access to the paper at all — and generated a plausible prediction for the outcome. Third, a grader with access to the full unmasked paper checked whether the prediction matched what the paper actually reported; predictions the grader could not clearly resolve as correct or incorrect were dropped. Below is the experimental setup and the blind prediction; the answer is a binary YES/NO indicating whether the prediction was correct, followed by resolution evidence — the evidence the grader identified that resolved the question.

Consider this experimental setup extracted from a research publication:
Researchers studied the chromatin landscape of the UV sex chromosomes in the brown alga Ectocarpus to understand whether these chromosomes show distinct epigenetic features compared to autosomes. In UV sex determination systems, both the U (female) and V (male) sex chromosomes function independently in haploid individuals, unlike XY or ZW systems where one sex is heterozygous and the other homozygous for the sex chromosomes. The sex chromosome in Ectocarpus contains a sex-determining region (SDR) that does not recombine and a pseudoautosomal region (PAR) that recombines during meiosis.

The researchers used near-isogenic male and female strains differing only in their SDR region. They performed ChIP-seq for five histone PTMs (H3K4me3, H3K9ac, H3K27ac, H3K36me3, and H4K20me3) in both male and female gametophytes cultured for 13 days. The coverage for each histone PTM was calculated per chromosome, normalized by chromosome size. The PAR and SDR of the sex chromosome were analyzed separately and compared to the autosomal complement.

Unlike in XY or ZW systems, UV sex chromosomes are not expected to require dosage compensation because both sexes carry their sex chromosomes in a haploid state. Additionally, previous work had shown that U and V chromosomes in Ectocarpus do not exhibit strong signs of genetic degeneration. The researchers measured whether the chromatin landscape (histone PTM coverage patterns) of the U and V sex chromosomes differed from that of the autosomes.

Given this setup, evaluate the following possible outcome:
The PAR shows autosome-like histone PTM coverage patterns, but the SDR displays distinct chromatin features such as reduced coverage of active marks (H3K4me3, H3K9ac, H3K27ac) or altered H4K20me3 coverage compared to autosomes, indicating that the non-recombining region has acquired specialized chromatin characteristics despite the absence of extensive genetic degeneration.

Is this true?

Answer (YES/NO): NO